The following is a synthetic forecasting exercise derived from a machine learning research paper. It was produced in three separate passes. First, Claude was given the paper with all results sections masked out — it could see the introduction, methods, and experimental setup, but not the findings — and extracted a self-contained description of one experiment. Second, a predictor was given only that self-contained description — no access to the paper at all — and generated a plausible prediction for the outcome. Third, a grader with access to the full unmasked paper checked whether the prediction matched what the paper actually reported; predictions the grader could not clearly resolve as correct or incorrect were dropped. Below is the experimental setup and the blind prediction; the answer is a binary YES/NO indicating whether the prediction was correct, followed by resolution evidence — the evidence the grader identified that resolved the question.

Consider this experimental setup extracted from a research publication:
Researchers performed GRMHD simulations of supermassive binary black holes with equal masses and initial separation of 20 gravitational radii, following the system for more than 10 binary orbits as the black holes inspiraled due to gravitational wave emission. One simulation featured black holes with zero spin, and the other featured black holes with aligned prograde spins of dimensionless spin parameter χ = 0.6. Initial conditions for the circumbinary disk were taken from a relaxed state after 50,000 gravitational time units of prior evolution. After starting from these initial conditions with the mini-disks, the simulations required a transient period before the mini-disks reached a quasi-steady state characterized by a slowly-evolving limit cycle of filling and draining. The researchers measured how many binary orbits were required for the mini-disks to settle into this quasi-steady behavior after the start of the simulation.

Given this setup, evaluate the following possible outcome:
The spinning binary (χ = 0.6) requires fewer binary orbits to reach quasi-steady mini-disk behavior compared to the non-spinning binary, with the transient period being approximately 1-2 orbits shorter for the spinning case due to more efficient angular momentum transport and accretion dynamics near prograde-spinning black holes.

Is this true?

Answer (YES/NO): NO